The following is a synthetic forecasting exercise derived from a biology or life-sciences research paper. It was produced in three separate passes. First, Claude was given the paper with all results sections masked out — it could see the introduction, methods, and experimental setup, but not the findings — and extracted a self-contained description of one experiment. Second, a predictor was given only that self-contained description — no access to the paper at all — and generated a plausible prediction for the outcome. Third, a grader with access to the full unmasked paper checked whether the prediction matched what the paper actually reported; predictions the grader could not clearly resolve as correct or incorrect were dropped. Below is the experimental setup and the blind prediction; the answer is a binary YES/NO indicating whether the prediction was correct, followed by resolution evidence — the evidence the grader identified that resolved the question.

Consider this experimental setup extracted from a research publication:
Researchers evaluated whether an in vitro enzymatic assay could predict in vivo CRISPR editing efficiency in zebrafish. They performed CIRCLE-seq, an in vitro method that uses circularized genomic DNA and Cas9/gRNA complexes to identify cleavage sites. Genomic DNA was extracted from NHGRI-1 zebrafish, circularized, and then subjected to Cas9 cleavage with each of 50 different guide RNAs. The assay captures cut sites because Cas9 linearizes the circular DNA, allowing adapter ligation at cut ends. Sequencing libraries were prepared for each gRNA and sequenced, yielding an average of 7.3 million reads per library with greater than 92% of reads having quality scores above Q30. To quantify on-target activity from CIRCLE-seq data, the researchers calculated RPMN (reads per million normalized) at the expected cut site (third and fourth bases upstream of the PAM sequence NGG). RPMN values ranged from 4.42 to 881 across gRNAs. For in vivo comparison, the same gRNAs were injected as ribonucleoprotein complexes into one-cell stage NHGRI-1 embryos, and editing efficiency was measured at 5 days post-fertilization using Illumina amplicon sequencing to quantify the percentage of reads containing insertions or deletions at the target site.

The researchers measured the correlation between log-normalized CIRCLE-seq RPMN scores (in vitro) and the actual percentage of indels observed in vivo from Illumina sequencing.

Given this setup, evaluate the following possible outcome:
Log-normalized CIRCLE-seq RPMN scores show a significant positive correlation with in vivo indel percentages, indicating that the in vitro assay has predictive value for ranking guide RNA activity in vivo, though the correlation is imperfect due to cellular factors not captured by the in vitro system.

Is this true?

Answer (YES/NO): NO